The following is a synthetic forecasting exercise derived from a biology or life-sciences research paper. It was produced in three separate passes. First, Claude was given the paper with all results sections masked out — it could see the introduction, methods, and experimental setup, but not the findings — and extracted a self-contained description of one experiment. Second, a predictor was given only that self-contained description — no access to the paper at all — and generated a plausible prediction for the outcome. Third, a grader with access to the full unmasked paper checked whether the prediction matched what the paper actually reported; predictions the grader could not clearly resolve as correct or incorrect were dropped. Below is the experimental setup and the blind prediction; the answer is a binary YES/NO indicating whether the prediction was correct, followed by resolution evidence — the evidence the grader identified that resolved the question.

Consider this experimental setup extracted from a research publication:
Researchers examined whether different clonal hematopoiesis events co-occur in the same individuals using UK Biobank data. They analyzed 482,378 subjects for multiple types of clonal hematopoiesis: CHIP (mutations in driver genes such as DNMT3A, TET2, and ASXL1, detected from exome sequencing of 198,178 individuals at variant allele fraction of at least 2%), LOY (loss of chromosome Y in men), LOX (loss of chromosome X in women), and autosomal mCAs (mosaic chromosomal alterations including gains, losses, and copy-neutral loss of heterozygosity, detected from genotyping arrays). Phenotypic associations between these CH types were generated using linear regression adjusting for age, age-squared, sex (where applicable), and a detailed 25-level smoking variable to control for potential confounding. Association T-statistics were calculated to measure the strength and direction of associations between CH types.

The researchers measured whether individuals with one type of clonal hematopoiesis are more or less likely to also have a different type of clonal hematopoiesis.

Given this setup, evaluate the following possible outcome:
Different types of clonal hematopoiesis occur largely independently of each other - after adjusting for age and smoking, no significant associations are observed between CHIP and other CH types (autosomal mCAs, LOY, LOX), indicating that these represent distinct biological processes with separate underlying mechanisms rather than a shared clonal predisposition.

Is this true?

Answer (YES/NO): NO